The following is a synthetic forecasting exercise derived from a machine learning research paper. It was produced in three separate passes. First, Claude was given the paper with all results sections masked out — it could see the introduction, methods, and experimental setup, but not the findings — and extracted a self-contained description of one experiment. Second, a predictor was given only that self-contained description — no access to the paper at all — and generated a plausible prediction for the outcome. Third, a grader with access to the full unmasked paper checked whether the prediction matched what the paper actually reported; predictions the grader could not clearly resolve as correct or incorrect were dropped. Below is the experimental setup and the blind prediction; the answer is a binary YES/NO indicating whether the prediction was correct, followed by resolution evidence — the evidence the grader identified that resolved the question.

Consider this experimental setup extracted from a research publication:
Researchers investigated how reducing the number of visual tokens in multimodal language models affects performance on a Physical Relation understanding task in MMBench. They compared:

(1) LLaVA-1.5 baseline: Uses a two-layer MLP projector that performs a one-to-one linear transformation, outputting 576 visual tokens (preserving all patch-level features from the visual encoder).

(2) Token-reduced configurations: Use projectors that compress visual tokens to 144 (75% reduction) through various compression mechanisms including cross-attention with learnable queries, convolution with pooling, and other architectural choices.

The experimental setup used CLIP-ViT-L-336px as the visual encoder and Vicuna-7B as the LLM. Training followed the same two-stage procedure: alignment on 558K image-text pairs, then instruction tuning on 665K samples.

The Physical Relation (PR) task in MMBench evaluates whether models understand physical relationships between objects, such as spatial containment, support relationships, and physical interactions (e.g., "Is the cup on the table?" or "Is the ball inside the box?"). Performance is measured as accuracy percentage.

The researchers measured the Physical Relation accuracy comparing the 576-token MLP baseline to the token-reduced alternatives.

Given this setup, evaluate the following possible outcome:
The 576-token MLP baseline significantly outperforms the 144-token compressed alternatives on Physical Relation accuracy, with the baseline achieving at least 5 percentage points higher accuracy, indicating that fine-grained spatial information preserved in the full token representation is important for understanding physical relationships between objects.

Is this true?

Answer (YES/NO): NO